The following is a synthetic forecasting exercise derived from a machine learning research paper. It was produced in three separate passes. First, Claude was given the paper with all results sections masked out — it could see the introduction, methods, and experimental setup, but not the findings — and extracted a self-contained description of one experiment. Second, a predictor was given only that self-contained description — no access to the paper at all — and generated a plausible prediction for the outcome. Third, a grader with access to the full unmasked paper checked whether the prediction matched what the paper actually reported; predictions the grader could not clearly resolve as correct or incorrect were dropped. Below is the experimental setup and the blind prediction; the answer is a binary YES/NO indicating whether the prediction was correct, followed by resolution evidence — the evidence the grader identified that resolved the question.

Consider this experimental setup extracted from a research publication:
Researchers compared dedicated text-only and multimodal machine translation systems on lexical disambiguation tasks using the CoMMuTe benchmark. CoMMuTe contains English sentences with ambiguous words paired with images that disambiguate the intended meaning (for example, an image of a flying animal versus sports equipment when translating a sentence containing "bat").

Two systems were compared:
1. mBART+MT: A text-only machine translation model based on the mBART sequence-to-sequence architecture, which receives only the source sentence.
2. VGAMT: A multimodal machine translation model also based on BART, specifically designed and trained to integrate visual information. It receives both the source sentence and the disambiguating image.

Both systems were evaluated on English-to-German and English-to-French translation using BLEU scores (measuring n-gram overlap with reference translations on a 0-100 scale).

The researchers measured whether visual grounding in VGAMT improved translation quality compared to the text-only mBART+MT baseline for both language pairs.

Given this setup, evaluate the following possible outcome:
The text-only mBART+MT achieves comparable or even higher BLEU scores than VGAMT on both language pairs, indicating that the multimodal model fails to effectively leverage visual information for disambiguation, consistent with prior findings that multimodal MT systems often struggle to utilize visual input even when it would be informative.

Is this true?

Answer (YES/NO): NO